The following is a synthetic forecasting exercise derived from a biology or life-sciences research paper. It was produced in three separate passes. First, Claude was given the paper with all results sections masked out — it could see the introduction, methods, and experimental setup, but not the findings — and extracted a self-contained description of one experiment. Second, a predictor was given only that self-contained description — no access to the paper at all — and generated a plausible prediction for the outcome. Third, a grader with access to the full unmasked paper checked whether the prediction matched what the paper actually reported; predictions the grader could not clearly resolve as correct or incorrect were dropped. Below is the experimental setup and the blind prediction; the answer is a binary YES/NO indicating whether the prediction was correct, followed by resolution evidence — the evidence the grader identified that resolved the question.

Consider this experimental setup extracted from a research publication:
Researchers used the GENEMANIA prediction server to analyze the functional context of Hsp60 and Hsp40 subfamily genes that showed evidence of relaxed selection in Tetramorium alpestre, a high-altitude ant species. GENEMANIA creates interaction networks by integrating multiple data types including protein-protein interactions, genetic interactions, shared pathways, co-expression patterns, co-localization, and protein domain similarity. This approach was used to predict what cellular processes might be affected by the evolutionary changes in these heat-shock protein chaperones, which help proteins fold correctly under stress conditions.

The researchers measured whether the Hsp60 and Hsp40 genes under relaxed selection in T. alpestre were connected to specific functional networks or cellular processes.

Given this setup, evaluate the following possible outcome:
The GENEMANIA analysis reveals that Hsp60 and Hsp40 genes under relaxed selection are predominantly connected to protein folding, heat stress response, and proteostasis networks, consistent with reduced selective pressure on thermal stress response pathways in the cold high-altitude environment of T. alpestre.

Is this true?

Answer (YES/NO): NO